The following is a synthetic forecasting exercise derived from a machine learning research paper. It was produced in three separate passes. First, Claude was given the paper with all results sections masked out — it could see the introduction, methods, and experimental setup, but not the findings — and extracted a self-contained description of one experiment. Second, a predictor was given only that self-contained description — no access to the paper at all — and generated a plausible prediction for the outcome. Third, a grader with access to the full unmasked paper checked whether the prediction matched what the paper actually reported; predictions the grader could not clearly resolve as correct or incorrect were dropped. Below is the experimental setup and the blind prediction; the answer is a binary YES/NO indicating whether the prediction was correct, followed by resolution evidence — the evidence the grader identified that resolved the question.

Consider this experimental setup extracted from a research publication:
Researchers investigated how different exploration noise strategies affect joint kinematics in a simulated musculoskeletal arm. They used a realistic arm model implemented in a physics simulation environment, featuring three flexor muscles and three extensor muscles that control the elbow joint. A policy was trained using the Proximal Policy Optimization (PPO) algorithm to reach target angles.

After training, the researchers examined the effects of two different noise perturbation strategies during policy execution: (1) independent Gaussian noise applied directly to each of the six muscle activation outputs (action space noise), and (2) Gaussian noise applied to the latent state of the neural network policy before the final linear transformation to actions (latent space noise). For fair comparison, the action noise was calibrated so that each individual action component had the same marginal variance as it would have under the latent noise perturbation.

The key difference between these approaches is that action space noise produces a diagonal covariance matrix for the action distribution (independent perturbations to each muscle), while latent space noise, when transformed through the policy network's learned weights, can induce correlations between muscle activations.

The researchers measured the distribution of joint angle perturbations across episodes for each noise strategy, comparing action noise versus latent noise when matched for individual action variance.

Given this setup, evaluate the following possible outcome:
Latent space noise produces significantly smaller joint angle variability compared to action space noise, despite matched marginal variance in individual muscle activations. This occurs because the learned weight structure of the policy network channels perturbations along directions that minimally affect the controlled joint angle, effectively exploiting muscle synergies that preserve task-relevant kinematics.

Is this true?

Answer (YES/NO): NO